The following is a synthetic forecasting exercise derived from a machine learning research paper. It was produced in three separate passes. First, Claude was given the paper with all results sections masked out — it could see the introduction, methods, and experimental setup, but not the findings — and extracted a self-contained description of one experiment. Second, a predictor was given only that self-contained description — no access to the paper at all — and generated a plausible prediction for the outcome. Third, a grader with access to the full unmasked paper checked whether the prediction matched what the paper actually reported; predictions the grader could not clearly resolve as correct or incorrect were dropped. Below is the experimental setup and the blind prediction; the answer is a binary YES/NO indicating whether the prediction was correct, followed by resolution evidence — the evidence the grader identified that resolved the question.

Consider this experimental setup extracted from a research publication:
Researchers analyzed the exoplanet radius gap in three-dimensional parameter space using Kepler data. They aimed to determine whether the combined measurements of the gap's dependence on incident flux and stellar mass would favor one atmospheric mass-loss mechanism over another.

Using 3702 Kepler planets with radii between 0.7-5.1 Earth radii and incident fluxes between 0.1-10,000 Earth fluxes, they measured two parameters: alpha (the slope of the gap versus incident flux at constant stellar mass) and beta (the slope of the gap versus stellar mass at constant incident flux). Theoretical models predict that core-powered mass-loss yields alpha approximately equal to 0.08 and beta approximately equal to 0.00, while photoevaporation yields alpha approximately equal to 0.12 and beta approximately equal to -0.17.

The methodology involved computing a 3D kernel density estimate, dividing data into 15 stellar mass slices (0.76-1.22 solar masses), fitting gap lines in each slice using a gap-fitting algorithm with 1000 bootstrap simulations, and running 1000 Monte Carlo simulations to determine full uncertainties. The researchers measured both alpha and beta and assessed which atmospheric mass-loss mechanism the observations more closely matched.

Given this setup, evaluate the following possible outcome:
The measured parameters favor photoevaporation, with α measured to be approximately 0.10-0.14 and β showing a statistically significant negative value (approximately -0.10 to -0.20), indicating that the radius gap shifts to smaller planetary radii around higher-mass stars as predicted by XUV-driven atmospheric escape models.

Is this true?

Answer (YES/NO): NO